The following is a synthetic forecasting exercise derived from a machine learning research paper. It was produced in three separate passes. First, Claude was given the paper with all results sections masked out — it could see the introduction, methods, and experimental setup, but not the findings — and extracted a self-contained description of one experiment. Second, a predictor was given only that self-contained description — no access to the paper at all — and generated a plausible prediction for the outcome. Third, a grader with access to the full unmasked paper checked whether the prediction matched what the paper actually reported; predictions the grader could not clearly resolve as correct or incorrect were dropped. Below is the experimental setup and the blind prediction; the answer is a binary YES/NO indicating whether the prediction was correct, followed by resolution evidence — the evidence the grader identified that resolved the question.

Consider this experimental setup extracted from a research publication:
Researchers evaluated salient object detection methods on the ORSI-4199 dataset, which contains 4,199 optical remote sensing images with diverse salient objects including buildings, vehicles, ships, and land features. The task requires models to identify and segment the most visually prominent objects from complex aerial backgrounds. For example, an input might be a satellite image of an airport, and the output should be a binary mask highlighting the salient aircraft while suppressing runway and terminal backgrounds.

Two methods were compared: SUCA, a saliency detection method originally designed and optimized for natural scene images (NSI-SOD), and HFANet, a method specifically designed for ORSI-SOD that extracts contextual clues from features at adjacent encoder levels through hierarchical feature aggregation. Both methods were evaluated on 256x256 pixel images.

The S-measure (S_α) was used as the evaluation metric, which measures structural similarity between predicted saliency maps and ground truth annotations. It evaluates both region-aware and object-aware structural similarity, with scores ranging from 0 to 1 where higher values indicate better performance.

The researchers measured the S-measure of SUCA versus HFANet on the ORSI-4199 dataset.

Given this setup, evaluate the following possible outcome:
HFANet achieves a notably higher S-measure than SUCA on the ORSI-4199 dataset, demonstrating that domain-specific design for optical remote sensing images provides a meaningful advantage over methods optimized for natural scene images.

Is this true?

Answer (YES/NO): NO